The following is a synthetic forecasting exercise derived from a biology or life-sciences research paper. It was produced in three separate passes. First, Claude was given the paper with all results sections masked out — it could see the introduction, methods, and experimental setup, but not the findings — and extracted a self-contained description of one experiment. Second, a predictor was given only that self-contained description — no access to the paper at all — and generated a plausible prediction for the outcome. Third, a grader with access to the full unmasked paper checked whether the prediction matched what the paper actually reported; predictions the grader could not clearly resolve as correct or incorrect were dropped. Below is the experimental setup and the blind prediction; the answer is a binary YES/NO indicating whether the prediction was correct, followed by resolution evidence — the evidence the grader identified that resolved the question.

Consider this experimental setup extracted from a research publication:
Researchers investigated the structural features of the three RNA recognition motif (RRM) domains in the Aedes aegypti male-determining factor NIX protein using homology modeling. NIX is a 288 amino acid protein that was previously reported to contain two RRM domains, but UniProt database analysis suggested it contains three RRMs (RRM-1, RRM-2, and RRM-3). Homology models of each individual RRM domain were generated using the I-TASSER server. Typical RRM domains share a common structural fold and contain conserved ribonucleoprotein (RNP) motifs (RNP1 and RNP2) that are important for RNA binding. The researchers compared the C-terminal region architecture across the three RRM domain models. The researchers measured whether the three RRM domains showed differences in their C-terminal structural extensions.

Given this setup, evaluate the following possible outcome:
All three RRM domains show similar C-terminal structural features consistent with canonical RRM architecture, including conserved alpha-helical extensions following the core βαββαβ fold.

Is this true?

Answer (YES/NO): NO